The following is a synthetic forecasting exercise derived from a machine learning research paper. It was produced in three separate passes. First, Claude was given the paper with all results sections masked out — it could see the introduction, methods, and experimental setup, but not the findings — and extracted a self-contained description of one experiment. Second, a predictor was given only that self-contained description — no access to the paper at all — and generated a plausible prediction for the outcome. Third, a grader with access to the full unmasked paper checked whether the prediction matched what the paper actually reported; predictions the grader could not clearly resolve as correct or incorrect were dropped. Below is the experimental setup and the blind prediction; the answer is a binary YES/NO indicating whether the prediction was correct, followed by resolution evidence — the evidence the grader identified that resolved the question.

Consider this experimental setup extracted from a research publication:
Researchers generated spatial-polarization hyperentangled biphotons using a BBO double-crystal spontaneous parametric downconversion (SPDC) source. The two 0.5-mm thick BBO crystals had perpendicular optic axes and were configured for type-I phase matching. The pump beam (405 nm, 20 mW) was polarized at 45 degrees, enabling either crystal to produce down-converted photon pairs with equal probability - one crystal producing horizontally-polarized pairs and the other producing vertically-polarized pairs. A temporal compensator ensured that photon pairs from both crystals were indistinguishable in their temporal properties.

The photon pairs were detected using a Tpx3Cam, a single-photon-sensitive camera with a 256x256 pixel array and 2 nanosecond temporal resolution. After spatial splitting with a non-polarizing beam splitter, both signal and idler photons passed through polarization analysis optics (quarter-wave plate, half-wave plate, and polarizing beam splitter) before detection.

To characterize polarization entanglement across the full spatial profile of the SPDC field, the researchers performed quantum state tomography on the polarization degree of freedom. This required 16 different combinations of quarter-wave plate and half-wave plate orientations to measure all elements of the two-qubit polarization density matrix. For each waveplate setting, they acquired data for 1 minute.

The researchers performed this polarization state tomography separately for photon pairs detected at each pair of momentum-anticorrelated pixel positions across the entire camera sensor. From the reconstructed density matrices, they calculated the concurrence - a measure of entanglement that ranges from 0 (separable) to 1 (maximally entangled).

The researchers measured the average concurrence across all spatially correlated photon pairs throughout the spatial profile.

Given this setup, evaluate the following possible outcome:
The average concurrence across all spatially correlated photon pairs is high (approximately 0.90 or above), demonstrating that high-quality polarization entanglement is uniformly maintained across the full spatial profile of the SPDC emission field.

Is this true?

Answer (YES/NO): NO